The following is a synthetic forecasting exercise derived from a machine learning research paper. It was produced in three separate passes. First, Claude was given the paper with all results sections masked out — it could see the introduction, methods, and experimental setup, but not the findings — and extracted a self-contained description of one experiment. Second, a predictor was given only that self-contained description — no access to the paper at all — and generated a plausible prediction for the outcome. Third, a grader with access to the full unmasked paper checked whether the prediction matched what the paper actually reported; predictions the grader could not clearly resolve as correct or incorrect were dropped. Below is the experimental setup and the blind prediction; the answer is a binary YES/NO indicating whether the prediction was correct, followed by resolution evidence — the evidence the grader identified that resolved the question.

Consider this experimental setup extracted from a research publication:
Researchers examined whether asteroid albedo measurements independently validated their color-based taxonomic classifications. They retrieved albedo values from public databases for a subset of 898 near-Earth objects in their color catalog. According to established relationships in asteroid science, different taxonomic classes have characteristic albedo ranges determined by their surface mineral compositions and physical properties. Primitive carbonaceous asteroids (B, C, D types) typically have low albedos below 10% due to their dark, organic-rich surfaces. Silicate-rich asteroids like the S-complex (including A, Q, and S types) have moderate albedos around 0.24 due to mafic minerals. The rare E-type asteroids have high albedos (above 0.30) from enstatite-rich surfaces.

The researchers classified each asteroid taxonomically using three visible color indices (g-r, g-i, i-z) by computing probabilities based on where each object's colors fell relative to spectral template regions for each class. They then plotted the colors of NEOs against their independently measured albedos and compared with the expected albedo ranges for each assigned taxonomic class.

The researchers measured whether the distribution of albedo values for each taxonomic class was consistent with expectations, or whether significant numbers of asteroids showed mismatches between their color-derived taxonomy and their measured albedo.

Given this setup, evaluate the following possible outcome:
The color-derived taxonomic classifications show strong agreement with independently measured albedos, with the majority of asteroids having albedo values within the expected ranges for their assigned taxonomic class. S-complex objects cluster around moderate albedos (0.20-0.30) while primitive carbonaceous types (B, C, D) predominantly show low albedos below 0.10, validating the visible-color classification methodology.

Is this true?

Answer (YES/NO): NO